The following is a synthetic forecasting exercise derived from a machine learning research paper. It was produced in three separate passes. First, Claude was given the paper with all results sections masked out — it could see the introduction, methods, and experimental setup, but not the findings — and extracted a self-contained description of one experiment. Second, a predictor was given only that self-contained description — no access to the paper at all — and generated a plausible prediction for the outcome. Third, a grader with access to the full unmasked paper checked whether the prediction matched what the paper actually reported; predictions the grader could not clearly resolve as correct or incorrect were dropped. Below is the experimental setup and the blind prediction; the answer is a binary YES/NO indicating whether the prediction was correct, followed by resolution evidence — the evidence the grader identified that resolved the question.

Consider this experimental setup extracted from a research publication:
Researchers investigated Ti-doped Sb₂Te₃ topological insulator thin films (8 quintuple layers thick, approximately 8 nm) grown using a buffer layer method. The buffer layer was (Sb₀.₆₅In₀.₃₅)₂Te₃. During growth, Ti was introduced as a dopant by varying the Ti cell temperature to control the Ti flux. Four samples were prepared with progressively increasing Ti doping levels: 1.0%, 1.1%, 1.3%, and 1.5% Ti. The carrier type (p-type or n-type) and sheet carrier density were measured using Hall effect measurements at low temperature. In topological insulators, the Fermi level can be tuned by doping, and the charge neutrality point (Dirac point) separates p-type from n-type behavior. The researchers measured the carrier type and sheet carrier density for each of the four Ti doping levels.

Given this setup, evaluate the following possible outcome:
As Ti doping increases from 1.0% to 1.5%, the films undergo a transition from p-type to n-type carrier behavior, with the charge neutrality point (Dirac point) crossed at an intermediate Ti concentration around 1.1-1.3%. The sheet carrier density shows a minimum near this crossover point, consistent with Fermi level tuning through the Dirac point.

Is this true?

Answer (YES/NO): NO